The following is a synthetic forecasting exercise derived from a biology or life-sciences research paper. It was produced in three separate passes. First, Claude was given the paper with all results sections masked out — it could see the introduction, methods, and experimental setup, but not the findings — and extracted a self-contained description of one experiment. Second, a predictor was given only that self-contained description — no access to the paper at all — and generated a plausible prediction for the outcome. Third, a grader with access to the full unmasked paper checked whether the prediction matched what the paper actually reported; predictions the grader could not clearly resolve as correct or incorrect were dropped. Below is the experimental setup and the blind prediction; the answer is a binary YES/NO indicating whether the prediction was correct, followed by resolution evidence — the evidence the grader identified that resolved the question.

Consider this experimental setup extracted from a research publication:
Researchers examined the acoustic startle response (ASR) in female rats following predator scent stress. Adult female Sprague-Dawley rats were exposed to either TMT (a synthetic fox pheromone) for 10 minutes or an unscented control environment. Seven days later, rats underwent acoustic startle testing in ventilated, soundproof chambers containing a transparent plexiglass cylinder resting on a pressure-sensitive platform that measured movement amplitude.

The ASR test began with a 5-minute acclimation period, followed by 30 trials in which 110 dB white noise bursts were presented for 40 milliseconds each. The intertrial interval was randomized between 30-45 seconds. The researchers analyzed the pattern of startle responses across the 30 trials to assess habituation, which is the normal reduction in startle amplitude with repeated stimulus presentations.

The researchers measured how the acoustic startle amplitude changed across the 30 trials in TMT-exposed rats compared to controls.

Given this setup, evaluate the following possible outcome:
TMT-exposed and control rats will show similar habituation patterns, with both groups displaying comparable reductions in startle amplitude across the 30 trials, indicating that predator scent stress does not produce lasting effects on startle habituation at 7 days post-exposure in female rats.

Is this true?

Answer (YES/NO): YES